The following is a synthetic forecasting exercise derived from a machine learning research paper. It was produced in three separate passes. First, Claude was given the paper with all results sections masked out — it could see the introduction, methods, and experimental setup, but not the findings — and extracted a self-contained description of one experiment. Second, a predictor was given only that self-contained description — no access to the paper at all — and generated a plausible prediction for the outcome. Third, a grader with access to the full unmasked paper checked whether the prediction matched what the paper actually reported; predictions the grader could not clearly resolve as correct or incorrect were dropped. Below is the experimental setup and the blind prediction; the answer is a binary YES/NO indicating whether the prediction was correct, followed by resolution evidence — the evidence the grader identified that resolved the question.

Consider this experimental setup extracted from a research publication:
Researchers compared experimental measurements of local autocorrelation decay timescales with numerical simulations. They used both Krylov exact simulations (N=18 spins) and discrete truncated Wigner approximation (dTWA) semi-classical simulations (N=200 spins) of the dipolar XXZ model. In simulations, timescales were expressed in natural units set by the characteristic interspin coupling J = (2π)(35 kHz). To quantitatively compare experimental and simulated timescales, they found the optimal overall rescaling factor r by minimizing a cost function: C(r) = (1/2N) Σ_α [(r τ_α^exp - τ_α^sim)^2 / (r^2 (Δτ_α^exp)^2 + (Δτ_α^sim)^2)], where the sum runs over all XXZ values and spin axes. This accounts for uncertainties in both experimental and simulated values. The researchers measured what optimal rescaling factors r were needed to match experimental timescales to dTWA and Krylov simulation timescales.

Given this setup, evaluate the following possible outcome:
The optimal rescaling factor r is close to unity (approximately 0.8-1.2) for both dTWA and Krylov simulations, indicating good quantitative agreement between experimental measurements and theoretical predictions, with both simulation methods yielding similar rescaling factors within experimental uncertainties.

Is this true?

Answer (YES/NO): NO